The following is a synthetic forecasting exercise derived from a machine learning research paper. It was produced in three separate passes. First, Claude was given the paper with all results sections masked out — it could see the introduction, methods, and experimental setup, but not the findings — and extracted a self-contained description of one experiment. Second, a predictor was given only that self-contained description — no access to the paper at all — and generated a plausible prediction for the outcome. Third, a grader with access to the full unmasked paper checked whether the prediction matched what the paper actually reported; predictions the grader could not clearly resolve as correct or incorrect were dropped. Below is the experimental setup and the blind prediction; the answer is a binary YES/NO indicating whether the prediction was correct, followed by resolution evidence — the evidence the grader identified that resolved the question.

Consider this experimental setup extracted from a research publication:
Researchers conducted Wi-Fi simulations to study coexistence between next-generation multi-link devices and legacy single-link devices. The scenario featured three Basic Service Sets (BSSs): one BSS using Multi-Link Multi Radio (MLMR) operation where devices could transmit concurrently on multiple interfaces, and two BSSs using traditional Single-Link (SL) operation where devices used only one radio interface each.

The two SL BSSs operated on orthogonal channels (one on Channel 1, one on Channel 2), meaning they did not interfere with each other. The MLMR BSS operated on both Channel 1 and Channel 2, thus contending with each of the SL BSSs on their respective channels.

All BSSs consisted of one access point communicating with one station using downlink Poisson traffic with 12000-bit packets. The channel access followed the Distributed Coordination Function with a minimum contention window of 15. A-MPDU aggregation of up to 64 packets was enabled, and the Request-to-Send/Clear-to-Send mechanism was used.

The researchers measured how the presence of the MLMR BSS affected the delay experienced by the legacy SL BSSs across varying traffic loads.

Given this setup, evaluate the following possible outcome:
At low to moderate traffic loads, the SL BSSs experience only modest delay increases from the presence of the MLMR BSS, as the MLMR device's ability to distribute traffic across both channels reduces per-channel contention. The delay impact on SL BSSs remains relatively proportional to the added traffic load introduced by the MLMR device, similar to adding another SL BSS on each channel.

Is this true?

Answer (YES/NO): NO